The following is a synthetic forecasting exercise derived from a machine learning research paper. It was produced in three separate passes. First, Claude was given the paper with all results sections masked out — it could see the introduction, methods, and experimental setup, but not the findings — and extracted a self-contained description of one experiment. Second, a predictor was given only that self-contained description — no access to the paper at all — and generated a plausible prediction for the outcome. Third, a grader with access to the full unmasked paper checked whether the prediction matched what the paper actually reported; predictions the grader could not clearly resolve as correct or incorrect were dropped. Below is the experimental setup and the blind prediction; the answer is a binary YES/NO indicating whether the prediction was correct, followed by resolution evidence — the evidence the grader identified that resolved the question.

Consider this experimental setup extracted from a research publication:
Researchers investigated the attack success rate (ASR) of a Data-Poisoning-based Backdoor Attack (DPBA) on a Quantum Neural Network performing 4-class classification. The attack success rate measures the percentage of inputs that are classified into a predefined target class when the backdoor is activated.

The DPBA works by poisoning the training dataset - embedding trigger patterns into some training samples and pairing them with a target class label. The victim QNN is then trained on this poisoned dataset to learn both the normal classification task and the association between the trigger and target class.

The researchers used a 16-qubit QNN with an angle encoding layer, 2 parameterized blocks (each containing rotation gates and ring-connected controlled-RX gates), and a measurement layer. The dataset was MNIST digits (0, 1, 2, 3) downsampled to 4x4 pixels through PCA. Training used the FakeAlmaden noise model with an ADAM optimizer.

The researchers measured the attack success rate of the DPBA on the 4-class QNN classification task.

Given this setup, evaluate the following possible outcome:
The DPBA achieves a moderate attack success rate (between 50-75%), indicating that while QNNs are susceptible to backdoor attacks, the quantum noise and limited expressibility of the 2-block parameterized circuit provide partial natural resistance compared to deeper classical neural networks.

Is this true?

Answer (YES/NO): YES